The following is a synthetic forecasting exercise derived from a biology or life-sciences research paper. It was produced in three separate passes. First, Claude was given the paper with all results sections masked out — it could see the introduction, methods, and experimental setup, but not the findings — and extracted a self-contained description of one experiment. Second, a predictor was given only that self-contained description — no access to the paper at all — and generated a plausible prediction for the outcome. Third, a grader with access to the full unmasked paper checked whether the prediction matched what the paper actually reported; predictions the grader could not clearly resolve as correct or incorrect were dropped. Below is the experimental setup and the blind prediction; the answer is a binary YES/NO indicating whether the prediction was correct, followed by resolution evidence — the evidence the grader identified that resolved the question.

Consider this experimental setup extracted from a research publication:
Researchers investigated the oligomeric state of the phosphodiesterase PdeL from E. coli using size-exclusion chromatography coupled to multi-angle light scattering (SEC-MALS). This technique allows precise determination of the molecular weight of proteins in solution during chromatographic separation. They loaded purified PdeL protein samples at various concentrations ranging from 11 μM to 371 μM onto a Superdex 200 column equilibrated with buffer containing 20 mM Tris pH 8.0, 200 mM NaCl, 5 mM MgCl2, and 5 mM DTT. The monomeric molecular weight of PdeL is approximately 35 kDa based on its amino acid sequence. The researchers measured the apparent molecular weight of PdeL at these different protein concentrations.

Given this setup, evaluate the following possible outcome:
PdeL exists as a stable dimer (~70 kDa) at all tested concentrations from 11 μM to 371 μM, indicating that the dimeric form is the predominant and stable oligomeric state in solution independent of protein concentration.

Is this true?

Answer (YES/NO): NO